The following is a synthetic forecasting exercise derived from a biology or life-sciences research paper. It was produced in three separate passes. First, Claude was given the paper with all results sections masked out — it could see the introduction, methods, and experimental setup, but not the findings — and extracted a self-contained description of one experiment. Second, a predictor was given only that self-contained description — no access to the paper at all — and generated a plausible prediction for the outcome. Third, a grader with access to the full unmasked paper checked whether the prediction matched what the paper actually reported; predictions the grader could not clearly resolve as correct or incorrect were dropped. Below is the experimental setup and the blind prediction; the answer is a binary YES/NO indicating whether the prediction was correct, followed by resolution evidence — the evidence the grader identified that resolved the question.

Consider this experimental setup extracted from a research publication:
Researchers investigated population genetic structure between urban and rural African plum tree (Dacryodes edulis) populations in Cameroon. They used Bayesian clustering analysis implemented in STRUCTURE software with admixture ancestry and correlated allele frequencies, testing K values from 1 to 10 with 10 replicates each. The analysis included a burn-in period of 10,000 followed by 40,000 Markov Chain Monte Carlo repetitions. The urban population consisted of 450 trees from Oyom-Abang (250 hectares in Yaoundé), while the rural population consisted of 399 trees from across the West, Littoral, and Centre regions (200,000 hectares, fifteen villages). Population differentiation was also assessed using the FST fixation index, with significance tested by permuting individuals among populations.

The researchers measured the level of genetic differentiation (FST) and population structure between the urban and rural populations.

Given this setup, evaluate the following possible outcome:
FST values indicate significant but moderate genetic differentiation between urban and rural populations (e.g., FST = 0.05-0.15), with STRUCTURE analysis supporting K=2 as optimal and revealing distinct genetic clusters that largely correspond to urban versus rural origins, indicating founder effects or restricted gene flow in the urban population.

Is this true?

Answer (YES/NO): NO